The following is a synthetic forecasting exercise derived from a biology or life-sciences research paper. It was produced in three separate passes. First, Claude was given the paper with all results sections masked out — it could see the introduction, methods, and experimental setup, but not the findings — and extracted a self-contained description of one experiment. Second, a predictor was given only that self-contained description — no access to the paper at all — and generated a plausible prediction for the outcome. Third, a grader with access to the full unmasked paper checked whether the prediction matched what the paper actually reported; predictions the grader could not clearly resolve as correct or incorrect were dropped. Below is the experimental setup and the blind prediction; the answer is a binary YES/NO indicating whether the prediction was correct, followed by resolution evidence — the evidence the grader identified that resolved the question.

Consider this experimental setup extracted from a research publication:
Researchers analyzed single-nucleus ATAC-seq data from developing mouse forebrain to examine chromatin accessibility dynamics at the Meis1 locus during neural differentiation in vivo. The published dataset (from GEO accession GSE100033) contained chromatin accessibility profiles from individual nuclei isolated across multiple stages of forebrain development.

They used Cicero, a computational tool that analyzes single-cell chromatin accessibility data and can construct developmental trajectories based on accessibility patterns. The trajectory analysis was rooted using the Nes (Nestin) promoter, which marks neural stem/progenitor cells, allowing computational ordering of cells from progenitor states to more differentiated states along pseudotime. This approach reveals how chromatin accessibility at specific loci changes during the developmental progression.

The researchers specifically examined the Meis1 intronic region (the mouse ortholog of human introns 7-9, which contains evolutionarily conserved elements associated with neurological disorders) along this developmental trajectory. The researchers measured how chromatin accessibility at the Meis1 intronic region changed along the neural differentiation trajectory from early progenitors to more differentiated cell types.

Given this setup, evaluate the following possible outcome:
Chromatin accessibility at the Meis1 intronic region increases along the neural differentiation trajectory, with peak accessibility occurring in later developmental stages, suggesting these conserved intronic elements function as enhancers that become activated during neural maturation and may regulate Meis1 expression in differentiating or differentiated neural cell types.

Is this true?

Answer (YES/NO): NO